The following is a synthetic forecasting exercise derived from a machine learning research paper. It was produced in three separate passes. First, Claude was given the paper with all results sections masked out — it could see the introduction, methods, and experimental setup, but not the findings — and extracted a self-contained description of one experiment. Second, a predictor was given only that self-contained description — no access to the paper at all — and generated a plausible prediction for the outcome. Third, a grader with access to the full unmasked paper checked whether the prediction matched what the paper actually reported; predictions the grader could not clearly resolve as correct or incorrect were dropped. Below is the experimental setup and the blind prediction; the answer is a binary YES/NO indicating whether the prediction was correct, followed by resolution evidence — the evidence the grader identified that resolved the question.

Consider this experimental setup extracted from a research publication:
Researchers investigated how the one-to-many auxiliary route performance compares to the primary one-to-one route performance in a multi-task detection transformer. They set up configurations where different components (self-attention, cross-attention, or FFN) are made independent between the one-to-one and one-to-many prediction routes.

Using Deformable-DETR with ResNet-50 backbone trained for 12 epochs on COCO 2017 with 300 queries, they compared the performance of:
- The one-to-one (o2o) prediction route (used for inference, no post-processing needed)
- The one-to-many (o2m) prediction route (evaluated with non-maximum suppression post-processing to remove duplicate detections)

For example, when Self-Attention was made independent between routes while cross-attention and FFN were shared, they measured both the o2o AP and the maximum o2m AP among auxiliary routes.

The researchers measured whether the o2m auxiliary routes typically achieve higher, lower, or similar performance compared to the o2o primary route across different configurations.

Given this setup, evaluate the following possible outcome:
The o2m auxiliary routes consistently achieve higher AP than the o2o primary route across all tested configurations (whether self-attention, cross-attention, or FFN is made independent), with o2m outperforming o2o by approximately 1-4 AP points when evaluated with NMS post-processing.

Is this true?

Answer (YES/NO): NO